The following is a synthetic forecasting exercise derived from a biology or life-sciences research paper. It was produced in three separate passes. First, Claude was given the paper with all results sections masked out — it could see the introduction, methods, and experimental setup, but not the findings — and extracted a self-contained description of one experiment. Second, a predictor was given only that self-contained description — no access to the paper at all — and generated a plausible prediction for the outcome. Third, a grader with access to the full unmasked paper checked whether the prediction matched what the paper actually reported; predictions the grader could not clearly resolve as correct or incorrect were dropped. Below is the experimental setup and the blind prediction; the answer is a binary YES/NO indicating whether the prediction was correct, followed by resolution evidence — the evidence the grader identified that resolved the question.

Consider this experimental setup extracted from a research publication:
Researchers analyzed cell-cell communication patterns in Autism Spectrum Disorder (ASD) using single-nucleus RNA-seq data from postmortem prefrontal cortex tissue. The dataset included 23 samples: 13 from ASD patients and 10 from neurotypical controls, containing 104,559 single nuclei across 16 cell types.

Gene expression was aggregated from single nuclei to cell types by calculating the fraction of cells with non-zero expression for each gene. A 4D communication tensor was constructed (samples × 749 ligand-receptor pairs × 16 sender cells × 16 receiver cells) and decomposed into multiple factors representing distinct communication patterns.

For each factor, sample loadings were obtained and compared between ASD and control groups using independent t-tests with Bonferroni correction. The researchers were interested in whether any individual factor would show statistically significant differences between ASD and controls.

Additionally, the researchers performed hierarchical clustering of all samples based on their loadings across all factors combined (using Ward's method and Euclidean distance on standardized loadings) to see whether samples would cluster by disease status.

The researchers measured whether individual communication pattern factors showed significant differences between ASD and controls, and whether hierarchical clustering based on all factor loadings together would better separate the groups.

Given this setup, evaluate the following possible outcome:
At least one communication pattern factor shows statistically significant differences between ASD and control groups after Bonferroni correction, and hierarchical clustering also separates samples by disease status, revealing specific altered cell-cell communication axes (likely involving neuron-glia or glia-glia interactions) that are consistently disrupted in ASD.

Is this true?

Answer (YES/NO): NO